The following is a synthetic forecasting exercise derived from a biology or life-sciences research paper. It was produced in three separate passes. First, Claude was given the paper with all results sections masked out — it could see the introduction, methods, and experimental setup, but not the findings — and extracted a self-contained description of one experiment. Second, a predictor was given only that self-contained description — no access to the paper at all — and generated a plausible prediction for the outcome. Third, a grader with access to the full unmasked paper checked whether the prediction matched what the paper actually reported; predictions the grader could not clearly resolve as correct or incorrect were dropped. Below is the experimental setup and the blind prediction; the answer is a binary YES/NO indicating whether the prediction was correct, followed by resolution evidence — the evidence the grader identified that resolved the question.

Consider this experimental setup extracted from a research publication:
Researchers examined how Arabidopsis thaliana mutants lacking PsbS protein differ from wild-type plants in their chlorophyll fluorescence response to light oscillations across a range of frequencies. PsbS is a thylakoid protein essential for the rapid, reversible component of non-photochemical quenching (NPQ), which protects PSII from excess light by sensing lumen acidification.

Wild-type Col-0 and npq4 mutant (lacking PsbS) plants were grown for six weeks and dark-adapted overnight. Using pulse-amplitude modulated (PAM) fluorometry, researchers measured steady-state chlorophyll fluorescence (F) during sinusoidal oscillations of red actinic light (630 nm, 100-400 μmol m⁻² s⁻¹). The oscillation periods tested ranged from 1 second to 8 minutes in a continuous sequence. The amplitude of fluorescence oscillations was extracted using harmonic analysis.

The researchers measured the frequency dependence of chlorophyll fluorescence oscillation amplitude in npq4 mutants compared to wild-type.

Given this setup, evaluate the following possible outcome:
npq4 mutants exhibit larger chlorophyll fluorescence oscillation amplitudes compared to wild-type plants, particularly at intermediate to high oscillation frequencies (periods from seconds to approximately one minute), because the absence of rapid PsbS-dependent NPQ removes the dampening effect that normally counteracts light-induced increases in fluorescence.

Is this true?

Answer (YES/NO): NO